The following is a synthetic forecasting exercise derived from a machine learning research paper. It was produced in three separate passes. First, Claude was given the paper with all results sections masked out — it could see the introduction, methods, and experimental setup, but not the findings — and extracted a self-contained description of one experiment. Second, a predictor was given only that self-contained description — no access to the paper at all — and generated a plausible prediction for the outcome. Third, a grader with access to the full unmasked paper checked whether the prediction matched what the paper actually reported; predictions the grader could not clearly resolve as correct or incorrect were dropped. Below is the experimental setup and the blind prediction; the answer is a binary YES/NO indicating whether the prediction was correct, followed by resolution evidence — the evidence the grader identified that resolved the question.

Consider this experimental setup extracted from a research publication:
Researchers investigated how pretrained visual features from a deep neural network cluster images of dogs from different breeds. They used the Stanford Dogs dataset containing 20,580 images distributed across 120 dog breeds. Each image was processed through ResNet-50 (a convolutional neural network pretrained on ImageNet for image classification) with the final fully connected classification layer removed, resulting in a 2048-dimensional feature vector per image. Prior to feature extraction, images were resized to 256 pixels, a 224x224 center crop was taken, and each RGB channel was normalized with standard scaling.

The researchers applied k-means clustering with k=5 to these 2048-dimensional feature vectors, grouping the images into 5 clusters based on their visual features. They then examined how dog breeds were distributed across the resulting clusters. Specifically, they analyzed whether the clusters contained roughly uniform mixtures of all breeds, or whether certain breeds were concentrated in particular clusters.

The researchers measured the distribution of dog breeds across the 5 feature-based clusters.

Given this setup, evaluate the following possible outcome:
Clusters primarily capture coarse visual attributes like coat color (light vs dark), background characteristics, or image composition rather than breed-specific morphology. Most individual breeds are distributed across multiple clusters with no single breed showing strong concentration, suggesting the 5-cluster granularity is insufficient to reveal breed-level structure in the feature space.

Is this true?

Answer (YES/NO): NO